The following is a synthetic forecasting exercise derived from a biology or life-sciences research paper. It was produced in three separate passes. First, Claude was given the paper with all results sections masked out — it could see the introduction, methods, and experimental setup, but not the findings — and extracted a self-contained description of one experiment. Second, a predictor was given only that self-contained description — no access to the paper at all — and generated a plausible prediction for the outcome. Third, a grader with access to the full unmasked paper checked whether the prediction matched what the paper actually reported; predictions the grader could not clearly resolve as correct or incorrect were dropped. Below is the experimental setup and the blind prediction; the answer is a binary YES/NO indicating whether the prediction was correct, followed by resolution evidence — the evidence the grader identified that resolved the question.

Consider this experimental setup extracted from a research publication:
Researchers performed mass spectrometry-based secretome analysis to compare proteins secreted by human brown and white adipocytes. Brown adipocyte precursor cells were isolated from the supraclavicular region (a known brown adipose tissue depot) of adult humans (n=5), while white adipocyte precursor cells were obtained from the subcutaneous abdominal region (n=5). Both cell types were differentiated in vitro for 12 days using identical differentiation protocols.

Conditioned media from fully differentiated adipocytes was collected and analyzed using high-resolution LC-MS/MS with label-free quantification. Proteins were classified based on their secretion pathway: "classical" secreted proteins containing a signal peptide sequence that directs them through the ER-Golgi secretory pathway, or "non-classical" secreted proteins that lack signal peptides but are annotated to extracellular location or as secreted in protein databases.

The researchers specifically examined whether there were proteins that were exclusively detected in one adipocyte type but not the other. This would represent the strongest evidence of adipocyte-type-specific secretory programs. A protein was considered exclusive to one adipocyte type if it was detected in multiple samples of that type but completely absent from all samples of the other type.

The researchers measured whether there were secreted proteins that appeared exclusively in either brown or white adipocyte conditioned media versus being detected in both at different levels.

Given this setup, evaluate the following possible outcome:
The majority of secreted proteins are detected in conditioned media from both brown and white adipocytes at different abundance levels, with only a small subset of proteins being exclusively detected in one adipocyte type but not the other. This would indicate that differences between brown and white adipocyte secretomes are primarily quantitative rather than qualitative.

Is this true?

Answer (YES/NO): NO